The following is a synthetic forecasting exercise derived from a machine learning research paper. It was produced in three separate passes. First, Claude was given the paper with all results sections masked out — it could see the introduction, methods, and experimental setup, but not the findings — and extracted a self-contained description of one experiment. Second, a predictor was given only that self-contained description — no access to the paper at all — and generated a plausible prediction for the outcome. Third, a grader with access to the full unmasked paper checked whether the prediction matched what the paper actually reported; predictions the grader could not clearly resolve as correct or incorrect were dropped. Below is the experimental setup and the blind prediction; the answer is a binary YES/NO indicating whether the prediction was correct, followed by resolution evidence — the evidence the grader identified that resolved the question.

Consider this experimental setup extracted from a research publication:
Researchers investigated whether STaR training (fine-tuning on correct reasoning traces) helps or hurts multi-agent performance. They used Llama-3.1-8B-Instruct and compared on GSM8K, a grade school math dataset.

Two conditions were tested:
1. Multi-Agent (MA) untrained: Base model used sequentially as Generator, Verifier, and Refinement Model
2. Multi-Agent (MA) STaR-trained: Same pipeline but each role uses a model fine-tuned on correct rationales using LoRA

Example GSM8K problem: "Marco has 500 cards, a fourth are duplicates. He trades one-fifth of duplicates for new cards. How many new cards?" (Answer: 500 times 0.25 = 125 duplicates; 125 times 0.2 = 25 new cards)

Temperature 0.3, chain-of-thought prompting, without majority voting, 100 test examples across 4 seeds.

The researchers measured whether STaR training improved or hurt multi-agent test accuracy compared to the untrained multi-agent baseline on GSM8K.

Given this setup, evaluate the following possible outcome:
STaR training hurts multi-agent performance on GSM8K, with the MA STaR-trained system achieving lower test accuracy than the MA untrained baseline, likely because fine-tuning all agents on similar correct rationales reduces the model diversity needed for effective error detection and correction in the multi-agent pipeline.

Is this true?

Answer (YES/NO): YES